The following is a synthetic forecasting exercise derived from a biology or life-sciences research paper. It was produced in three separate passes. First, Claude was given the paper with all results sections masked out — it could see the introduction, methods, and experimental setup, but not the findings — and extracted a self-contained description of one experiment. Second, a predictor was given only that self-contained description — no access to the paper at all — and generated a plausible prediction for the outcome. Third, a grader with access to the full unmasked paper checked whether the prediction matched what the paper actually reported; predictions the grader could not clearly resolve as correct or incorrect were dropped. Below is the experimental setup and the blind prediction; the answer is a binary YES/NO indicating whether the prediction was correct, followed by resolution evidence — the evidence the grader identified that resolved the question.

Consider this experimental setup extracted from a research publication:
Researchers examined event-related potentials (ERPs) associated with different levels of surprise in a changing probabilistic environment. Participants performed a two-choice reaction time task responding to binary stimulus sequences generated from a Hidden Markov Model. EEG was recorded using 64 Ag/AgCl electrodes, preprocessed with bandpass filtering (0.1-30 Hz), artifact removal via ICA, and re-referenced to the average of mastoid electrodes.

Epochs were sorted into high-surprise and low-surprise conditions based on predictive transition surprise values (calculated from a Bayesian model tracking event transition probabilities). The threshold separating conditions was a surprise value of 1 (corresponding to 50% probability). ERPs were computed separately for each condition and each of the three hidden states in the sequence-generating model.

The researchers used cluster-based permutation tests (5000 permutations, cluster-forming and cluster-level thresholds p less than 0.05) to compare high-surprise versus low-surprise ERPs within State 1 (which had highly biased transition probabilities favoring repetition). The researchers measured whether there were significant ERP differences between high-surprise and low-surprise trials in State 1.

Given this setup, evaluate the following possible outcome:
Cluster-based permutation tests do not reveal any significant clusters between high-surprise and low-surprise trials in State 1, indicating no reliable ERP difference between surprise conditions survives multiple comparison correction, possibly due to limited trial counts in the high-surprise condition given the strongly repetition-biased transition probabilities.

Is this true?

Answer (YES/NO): NO